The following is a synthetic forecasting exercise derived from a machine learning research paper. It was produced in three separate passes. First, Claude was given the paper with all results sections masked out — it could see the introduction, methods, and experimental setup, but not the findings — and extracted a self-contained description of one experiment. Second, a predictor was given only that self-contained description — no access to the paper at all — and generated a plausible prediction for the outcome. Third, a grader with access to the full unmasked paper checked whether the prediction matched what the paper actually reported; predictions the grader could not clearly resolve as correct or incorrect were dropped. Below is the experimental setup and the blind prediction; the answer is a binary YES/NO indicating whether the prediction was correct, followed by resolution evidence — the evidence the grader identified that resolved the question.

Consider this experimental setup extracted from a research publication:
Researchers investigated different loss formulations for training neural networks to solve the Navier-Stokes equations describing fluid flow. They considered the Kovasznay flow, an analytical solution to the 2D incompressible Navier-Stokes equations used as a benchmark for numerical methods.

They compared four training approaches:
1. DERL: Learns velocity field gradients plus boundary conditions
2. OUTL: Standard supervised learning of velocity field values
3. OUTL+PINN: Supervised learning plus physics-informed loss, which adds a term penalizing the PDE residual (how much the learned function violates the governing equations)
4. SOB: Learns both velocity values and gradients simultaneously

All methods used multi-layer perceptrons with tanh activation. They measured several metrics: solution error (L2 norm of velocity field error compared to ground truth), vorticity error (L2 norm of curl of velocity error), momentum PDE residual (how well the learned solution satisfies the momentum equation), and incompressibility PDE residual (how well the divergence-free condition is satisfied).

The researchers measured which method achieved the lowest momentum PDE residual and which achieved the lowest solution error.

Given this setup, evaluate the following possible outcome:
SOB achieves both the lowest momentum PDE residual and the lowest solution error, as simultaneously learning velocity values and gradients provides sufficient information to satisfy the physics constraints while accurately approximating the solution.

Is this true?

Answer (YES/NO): NO